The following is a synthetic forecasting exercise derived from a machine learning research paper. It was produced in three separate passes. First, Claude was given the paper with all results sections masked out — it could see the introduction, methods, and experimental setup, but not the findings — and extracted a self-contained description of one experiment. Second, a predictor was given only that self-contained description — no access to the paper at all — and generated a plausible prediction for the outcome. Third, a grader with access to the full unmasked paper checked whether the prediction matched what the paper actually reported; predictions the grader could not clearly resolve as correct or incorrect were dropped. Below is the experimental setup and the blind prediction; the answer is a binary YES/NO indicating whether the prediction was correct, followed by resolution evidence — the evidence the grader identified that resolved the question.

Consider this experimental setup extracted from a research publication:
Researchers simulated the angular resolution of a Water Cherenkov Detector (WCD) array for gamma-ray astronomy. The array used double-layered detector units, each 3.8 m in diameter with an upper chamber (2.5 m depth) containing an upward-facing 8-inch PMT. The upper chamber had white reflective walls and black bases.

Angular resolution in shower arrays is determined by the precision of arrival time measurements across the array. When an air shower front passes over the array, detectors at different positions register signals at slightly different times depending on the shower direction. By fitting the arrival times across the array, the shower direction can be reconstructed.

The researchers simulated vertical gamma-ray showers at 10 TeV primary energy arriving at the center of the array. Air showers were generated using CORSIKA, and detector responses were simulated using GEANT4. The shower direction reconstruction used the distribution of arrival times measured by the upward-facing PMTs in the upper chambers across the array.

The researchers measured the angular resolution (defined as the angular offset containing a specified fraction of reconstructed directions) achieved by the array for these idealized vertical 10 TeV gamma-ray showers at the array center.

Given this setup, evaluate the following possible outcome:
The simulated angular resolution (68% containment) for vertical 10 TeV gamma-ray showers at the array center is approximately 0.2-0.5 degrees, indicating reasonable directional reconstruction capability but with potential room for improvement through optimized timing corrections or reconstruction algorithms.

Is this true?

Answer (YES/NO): NO